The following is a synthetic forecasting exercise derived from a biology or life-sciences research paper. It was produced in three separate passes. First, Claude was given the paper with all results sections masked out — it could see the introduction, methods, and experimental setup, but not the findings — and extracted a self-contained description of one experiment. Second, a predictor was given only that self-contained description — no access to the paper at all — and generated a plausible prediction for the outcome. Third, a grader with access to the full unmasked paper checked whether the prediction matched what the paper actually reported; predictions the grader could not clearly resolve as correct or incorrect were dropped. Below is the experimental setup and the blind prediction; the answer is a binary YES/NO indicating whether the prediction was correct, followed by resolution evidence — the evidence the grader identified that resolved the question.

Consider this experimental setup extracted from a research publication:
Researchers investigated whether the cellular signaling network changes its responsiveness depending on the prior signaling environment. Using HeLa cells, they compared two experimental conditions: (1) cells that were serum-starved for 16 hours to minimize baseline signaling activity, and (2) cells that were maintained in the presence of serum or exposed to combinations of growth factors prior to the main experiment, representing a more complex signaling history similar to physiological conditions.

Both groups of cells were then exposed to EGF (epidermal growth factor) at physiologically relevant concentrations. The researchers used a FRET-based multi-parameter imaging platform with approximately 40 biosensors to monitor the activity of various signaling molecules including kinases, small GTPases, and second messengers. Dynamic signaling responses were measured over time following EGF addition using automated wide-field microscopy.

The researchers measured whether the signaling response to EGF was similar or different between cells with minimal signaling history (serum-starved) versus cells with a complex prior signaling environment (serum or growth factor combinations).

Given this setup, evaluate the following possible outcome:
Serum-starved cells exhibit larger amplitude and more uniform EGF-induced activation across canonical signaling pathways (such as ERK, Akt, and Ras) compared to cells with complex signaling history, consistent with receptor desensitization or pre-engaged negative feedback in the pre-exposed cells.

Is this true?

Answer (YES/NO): NO